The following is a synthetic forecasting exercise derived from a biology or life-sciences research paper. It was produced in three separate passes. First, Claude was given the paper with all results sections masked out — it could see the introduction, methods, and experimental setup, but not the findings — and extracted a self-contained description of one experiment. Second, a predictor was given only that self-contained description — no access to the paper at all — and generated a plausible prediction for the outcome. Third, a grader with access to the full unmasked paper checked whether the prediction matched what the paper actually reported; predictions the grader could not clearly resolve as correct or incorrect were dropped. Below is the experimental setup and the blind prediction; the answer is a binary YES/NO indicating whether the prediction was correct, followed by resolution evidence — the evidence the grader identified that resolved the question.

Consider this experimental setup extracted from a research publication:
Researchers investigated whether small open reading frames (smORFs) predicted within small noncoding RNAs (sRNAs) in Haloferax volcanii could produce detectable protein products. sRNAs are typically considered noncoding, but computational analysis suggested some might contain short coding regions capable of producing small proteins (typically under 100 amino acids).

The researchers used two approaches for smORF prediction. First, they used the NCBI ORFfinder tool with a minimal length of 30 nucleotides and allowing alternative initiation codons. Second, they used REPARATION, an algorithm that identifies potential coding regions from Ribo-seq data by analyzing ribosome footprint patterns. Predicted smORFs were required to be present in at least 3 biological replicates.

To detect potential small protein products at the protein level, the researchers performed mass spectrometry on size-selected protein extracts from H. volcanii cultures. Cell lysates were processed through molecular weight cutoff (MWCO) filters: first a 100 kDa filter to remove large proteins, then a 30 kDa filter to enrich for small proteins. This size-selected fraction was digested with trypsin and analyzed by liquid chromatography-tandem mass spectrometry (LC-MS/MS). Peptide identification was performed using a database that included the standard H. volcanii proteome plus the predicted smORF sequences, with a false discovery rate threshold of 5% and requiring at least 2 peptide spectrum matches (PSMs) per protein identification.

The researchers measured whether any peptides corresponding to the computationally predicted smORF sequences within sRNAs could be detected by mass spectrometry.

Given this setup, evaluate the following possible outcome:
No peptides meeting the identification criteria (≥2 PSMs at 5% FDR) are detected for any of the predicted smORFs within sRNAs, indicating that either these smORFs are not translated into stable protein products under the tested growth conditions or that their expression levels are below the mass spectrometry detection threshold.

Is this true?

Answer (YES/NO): NO